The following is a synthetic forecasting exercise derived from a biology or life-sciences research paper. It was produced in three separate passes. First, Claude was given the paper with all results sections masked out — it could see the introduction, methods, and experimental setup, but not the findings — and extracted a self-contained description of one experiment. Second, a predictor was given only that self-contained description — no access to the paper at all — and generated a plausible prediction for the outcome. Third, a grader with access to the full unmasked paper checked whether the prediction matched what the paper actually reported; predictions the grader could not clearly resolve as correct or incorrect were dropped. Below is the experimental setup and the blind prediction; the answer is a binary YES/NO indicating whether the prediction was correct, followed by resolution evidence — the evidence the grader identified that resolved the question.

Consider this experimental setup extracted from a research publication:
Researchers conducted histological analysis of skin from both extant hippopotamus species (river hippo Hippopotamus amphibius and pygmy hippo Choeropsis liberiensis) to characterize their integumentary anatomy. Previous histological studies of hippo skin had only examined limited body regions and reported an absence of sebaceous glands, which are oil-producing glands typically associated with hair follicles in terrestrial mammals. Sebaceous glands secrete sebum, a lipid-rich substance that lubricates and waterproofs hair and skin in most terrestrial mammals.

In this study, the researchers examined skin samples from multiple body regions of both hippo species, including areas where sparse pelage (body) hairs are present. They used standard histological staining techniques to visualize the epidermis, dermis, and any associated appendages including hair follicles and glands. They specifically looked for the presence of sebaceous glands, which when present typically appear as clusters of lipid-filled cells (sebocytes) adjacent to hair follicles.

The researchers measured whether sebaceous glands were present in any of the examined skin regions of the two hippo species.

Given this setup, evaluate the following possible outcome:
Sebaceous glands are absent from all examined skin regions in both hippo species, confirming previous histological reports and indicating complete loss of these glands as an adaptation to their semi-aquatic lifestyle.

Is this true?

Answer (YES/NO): YES